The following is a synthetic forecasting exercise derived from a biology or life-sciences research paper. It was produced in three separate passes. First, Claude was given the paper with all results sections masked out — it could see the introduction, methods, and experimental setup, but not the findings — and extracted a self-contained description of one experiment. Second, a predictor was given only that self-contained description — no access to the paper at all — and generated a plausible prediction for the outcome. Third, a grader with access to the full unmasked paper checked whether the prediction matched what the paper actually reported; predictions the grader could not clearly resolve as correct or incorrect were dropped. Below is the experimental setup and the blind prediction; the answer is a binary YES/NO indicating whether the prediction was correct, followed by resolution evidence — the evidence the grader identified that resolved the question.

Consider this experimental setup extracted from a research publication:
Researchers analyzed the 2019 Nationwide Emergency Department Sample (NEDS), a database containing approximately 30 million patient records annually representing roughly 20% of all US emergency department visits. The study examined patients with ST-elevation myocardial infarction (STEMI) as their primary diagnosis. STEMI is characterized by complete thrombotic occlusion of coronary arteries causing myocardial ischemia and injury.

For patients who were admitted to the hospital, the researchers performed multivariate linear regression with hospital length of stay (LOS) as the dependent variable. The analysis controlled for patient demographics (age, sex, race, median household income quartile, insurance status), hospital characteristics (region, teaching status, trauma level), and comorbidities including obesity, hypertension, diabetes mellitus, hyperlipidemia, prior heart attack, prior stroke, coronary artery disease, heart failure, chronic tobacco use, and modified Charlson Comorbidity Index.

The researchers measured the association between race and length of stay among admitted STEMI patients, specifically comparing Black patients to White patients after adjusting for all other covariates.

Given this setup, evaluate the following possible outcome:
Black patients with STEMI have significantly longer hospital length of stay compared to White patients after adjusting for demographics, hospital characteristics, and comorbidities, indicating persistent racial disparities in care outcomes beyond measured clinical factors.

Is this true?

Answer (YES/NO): YES